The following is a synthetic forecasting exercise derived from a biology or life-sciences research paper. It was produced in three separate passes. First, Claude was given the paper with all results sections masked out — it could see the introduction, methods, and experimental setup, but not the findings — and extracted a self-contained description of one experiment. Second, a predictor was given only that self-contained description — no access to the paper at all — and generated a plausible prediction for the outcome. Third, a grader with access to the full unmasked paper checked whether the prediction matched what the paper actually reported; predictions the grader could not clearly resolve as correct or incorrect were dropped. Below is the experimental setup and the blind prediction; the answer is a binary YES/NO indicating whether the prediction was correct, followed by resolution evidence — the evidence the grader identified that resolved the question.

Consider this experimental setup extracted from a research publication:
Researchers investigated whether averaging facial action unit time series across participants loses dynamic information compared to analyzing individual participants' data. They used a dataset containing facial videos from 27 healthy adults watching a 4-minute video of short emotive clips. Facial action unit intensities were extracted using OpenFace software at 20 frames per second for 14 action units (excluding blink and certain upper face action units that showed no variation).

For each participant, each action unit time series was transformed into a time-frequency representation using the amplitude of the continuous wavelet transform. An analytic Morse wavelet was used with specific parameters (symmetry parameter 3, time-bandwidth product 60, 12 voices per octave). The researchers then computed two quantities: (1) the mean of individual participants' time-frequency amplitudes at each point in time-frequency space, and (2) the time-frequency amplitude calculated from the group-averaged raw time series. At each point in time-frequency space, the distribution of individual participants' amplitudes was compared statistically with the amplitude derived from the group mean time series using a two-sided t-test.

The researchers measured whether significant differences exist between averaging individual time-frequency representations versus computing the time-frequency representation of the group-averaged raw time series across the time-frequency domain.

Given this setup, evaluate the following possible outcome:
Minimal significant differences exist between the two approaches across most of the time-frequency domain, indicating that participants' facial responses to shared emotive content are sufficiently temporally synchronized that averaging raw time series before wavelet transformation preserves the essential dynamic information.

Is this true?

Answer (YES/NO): NO